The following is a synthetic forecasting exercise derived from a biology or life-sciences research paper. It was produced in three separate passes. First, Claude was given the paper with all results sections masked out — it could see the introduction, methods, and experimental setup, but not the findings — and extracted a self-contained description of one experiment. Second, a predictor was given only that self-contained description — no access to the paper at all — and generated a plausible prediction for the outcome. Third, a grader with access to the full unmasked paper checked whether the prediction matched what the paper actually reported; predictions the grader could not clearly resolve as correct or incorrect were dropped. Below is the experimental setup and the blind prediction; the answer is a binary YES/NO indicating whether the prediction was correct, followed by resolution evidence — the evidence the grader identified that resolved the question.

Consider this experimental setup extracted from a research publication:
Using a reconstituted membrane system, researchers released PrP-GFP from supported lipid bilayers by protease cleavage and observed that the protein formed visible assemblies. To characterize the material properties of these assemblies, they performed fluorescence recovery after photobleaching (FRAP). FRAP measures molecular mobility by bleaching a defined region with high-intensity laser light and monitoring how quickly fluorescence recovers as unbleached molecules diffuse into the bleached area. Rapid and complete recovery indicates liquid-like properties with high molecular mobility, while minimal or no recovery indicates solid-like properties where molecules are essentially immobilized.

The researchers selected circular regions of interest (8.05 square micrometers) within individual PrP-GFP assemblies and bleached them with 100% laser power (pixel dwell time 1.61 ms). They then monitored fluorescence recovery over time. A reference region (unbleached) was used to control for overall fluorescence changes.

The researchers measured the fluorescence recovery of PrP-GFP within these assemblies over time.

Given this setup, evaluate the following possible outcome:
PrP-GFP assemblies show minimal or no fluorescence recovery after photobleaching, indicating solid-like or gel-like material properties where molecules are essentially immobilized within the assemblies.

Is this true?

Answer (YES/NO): YES